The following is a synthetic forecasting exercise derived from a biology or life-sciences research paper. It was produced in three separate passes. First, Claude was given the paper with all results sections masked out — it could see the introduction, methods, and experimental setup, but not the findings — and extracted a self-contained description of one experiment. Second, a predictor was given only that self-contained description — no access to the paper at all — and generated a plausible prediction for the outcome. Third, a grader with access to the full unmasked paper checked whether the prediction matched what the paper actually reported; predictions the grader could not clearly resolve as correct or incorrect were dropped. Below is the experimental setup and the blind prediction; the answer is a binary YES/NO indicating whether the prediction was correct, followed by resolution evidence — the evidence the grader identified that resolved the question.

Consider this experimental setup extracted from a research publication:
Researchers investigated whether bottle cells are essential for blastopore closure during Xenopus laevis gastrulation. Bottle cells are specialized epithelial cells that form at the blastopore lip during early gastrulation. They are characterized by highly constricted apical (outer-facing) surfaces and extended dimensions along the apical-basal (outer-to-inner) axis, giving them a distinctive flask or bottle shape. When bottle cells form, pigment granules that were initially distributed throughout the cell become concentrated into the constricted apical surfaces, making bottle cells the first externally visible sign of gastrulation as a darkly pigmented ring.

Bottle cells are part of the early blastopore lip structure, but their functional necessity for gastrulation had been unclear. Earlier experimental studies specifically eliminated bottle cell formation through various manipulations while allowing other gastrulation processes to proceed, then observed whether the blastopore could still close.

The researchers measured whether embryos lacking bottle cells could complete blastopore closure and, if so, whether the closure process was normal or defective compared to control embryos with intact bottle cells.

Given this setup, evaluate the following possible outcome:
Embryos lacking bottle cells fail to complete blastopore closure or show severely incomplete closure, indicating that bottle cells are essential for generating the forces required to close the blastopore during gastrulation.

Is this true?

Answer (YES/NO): NO